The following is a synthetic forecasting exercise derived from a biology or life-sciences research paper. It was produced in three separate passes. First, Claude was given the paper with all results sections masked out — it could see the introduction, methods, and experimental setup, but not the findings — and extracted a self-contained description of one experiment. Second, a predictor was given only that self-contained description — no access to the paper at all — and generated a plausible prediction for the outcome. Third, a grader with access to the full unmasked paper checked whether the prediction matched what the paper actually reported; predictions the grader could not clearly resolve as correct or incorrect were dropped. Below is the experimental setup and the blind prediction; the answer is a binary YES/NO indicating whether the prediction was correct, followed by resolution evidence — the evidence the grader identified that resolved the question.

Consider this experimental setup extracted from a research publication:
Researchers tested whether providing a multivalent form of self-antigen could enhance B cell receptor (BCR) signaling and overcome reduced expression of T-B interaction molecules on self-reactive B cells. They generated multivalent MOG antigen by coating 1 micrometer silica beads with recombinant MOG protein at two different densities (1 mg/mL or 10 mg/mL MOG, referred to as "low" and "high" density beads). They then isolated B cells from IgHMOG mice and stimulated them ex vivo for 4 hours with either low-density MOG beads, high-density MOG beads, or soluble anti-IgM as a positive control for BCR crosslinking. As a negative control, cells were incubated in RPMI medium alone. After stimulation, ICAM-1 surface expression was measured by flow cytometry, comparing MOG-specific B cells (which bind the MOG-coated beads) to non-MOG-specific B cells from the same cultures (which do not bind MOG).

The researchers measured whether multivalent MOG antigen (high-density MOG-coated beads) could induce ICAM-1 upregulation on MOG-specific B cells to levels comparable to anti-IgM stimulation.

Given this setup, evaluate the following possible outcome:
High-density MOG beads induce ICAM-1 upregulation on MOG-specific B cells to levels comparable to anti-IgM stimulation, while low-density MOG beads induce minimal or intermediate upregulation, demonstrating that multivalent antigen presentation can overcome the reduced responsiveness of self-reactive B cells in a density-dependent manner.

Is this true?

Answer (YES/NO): NO